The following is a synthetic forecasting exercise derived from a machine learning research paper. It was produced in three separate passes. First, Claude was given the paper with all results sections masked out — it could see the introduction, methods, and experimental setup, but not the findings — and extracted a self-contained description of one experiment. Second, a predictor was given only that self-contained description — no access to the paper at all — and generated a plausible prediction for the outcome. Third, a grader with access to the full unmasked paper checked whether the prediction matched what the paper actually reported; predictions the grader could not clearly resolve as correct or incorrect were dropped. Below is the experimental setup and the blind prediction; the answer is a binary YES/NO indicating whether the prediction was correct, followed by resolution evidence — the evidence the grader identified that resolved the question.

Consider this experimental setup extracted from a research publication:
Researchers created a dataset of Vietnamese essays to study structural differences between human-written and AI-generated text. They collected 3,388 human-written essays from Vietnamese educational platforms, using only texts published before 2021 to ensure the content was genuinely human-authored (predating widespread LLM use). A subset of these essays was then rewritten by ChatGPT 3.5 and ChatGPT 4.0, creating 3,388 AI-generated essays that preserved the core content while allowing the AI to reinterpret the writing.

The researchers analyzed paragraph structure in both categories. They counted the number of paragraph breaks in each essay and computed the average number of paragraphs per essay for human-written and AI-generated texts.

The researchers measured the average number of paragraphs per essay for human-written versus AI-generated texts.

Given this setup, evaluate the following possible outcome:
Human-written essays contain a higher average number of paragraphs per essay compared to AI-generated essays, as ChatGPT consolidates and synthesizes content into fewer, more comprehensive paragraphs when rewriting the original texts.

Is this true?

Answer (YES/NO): NO